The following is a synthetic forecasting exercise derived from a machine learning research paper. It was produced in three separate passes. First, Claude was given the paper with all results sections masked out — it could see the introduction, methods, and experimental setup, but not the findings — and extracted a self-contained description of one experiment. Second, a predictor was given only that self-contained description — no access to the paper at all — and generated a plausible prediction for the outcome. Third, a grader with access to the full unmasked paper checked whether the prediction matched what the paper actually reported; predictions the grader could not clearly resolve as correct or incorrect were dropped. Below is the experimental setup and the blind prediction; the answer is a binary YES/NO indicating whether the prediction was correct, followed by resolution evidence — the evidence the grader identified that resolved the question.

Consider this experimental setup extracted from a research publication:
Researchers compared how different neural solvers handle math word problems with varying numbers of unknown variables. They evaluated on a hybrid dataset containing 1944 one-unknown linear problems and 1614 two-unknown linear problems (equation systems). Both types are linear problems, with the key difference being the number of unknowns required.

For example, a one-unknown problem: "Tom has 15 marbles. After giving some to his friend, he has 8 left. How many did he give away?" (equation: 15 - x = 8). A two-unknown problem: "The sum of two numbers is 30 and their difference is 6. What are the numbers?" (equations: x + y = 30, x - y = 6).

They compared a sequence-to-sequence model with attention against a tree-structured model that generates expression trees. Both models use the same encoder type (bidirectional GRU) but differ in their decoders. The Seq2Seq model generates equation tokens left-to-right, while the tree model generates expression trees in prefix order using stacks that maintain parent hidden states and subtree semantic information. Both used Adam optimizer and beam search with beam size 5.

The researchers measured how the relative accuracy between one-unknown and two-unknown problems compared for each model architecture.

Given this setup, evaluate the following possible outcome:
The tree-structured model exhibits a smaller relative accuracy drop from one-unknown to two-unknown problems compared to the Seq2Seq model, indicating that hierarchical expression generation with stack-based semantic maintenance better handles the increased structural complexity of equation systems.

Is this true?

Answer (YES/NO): NO